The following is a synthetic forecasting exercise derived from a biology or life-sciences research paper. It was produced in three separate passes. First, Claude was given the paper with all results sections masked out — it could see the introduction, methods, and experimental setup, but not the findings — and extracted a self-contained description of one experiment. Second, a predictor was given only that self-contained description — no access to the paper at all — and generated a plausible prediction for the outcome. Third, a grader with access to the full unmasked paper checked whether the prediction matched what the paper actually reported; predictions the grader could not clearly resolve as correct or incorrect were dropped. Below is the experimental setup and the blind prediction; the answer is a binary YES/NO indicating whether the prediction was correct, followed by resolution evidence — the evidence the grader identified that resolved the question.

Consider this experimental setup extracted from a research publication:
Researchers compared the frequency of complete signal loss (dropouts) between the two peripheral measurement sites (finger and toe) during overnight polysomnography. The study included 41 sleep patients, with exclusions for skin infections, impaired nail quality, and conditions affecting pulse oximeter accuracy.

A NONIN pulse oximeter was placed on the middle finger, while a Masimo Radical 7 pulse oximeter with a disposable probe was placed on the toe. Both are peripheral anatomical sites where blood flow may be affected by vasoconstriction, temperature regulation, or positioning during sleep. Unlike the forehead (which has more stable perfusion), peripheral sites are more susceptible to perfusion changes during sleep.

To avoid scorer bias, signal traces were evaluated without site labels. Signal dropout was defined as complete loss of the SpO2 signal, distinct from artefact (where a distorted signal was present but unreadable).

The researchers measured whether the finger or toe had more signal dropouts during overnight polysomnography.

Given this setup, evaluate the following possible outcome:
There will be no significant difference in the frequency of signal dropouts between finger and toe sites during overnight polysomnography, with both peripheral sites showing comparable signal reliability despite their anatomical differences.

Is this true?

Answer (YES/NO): NO